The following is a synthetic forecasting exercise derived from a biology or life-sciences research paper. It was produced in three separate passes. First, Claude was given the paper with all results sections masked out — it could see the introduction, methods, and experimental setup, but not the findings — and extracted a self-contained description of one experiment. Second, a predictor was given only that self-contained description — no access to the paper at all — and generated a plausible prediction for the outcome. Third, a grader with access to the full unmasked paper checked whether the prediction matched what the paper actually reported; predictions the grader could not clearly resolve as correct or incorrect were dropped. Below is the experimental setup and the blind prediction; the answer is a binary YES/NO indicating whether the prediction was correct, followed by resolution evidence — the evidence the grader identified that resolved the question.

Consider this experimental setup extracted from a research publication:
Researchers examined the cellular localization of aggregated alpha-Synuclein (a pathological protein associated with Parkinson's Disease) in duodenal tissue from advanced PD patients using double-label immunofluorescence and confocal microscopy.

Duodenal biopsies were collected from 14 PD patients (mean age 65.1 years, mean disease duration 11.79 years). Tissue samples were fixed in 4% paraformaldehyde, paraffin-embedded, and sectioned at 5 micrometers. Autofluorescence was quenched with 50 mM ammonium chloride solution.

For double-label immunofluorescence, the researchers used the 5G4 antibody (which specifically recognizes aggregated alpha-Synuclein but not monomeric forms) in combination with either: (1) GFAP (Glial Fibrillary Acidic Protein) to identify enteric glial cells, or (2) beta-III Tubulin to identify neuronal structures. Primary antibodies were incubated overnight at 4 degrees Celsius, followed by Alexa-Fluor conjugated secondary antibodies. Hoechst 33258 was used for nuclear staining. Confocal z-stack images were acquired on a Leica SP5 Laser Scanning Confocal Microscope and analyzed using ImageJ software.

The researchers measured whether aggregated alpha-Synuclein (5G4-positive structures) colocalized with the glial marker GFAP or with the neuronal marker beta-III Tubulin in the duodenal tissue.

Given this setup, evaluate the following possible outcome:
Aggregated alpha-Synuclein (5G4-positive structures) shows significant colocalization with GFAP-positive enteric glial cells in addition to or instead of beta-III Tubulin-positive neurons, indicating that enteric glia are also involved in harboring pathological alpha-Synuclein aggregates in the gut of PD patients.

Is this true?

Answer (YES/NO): NO